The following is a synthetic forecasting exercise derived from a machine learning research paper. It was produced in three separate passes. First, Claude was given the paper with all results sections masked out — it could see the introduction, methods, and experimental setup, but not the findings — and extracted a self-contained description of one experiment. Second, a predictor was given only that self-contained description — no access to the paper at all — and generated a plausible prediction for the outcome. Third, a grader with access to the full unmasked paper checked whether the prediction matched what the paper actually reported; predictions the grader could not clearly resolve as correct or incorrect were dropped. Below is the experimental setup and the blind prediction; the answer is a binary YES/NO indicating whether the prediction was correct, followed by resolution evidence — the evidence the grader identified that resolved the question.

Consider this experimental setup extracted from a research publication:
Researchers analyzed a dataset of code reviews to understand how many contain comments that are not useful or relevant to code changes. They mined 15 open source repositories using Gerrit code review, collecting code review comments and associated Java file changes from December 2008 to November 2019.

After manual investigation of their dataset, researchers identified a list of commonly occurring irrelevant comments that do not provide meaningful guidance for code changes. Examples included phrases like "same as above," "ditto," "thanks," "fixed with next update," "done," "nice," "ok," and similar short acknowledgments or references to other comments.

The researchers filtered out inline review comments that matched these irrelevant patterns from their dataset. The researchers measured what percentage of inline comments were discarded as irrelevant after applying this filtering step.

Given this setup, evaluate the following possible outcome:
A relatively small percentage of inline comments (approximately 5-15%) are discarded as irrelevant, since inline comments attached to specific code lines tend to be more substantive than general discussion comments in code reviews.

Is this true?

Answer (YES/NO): NO